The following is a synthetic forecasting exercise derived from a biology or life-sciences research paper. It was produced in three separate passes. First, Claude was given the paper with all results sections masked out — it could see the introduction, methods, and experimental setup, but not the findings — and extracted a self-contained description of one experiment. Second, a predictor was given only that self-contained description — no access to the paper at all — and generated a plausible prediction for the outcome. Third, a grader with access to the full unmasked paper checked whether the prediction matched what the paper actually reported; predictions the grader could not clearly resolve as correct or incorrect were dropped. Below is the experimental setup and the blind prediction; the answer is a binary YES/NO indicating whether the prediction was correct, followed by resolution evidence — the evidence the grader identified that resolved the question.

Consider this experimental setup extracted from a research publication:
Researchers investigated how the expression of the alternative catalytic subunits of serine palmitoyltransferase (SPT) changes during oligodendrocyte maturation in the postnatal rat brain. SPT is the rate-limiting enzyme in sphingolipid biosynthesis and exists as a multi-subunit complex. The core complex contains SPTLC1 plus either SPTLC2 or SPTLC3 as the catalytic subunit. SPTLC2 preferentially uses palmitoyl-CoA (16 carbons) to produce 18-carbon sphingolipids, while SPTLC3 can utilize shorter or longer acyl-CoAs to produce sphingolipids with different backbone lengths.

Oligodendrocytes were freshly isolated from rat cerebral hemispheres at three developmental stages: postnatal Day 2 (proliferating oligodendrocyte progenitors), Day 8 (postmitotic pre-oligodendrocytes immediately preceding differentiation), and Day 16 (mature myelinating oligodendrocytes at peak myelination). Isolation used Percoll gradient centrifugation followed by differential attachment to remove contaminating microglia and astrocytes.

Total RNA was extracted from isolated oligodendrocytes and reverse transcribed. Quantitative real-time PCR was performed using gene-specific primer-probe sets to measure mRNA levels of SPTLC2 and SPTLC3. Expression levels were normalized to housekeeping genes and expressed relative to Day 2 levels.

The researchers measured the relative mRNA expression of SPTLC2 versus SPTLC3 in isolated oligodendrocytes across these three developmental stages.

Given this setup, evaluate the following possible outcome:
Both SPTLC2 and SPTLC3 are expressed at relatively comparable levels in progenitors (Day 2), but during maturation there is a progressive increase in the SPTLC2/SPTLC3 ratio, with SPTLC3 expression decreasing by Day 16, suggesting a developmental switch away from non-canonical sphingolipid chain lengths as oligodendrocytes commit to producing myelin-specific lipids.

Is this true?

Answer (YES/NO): NO